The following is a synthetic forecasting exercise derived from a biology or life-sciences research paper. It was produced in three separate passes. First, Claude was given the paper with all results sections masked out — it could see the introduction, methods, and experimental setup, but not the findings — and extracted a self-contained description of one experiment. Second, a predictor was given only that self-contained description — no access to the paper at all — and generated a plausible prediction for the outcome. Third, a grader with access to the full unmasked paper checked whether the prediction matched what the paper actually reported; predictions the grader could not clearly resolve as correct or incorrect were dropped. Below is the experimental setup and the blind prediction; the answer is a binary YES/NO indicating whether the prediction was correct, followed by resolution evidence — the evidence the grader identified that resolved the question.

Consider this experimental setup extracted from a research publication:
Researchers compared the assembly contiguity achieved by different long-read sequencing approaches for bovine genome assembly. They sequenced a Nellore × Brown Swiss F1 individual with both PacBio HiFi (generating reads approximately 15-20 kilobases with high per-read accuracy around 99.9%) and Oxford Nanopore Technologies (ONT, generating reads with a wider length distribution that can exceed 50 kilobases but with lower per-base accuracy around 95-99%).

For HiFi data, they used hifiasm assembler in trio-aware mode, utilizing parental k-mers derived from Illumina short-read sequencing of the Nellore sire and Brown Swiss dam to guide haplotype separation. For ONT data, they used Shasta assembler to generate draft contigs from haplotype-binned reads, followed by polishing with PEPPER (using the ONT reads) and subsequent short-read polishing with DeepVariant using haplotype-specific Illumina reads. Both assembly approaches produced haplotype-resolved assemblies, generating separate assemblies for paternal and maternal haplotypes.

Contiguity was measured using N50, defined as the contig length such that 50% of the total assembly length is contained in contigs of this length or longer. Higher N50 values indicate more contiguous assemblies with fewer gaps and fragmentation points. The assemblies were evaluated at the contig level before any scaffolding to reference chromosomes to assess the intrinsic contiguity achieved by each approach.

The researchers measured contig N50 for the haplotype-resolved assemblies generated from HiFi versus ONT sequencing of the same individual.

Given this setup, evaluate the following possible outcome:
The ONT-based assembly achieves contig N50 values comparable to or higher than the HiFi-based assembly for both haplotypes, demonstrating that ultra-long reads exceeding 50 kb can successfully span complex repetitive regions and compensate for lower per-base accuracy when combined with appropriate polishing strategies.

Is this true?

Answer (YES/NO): YES